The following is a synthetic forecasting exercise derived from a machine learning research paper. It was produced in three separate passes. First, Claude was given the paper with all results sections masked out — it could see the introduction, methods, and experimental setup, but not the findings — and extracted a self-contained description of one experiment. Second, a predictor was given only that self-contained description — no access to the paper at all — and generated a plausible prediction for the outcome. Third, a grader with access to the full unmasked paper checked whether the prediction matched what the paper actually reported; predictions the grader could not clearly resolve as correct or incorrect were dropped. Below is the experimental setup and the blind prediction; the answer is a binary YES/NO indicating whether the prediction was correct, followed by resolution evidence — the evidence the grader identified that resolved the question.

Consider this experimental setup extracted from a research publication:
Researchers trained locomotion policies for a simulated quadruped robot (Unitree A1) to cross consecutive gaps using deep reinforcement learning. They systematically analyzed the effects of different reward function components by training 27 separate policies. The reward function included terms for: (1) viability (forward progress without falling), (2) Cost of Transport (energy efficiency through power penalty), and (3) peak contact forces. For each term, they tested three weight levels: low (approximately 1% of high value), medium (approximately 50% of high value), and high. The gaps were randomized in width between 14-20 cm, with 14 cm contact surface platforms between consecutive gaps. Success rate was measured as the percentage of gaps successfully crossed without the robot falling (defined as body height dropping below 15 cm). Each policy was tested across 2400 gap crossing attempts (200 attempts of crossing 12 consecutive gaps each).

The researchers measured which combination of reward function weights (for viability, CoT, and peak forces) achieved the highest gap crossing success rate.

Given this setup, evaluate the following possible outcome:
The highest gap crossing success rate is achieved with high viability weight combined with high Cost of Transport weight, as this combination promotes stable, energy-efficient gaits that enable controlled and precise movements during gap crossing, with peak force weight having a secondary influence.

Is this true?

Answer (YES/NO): NO